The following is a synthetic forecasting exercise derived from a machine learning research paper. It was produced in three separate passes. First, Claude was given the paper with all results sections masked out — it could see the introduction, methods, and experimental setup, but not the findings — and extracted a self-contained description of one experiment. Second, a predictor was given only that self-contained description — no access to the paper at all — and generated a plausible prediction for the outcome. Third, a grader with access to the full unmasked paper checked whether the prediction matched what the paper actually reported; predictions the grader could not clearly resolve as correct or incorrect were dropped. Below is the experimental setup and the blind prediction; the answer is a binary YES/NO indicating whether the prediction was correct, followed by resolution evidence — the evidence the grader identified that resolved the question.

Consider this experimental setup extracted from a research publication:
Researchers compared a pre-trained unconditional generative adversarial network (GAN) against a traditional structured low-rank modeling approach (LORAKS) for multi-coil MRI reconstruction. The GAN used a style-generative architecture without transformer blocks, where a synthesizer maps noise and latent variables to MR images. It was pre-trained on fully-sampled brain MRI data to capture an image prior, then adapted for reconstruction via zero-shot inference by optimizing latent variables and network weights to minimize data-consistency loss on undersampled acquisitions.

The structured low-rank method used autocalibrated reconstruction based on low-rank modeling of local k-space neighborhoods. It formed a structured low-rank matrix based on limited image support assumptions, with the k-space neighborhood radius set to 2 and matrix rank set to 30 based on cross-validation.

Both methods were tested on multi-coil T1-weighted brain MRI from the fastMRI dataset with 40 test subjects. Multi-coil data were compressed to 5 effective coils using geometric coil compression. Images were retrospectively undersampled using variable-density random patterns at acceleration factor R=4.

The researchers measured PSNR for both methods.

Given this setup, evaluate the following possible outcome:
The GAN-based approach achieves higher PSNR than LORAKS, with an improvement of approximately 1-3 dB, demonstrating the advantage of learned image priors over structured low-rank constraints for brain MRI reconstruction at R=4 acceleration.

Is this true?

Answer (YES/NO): NO